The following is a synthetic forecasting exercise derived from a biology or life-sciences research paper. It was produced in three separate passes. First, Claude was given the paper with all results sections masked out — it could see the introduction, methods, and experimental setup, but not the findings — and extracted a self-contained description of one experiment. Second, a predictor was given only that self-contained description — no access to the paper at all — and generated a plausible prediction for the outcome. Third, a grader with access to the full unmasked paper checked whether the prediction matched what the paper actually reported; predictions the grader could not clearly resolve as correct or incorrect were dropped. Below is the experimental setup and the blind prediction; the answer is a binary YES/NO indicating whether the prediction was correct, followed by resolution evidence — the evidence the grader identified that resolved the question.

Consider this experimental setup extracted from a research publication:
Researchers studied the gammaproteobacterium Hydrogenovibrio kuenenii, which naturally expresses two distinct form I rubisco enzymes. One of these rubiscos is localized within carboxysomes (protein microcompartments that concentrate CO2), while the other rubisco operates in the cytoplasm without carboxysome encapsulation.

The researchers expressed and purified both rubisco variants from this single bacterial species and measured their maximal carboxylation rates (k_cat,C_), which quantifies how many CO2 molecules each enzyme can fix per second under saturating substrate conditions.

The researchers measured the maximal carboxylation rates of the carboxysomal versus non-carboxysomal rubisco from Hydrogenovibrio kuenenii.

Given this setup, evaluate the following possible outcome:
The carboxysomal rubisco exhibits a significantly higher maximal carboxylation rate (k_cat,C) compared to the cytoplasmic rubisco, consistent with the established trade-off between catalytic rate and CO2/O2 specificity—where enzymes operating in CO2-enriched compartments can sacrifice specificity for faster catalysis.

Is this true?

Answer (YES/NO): YES